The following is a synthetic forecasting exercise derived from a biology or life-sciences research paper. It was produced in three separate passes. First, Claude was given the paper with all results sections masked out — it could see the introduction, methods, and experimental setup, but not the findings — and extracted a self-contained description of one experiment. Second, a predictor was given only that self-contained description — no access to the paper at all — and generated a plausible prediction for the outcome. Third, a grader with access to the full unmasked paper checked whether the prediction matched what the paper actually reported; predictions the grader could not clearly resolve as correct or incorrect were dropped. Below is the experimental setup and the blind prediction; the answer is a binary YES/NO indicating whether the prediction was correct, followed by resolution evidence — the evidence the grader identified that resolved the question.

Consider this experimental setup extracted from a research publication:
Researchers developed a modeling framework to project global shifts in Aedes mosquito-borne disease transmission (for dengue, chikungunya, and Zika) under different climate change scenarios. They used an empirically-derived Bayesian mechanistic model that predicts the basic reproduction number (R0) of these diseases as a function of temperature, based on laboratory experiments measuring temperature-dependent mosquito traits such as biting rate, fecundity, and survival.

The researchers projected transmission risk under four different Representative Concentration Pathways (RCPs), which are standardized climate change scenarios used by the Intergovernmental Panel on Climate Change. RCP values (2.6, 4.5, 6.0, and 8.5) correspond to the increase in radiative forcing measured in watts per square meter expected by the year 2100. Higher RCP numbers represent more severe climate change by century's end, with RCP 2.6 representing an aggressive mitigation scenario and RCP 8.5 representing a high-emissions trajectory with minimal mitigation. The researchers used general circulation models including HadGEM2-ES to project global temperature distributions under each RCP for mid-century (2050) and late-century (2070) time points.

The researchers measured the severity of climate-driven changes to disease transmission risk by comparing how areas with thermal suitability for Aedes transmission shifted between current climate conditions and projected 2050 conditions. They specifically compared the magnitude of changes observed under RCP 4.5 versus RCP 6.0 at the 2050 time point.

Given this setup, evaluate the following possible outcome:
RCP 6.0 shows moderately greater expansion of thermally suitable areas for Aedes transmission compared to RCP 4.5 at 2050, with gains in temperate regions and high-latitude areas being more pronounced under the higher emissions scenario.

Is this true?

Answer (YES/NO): NO